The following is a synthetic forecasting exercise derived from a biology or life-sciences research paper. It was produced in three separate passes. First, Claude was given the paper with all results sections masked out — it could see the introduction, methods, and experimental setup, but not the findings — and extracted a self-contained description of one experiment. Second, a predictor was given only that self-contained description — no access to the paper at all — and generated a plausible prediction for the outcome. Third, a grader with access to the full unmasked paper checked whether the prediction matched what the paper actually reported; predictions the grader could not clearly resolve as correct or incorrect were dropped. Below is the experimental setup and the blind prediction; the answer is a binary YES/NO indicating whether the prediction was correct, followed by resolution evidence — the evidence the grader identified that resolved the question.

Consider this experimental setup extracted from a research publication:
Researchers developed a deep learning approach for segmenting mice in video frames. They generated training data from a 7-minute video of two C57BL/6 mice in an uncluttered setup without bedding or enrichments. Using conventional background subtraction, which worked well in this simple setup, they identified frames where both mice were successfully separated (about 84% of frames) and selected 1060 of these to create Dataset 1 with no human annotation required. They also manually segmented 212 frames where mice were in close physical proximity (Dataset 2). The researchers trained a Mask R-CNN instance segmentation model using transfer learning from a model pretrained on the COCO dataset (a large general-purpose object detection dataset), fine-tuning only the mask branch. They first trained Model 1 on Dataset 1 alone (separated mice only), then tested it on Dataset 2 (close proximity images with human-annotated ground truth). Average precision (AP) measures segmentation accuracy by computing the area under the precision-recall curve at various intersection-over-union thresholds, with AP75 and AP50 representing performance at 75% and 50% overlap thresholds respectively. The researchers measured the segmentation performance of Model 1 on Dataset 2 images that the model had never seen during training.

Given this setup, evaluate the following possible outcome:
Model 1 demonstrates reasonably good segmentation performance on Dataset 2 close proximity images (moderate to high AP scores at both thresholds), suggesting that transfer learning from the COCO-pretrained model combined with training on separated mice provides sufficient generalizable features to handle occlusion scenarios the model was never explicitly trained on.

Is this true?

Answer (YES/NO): YES